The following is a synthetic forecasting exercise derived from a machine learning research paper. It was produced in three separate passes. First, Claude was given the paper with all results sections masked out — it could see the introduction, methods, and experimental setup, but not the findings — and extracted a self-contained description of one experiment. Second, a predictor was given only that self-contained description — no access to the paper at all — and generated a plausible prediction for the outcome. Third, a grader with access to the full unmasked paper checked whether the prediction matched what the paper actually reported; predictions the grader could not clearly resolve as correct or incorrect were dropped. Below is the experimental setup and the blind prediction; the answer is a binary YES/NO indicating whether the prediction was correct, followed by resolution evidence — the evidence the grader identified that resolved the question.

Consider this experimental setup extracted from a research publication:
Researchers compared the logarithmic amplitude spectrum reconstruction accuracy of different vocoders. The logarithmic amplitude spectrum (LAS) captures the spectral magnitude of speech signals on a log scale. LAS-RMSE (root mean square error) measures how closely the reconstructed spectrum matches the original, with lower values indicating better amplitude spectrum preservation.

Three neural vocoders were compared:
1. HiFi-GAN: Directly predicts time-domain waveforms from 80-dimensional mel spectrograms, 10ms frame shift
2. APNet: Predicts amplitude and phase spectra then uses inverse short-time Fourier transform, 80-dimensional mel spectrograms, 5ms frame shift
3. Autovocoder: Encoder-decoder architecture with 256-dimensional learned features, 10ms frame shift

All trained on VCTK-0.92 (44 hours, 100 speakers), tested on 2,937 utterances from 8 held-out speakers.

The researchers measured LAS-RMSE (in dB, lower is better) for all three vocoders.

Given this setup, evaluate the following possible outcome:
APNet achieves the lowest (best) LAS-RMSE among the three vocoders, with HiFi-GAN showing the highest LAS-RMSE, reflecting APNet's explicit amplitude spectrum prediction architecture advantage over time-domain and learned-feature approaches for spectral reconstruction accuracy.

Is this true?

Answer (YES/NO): NO